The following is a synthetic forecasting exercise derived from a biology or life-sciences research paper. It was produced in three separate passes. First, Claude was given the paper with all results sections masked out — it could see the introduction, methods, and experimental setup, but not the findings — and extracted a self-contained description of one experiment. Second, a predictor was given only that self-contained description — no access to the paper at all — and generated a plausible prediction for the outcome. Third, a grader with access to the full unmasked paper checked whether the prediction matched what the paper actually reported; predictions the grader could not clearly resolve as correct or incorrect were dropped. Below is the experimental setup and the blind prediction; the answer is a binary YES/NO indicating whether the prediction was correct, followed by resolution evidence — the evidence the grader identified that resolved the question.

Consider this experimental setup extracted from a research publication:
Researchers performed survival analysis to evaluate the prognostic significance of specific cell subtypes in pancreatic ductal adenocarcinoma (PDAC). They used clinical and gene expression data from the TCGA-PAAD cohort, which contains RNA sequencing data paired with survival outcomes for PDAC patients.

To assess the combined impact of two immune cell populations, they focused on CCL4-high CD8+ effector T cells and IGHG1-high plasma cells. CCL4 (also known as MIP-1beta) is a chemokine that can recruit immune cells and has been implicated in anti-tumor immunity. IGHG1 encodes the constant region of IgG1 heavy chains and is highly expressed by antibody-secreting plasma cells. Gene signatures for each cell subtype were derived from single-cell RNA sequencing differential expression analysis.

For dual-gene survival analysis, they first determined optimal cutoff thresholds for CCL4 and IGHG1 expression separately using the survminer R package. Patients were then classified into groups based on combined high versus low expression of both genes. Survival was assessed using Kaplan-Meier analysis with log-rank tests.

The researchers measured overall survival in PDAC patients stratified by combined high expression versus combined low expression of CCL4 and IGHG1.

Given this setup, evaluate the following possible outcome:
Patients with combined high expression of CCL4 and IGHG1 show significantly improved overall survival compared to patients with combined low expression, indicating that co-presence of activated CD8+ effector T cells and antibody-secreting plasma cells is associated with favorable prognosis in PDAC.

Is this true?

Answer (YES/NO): YES